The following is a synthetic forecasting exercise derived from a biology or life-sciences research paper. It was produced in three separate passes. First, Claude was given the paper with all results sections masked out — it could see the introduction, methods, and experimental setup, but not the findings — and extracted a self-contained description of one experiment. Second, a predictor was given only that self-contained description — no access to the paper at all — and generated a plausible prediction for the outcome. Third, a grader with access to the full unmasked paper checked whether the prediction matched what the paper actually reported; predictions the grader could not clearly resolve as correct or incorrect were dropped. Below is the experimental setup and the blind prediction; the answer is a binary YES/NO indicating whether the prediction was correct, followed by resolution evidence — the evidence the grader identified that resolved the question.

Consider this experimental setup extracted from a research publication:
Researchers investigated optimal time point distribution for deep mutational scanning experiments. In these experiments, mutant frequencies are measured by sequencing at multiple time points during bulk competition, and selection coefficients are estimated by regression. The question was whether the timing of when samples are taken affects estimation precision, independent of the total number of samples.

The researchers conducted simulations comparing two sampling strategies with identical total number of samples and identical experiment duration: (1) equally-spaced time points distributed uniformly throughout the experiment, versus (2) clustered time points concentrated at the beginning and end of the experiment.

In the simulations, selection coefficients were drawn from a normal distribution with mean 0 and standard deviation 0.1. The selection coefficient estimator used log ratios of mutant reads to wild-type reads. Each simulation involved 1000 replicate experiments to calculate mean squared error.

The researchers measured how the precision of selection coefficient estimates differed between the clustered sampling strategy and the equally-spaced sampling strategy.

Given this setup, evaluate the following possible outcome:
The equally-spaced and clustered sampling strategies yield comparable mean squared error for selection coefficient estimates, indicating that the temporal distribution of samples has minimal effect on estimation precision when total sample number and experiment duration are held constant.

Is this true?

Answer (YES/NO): NO